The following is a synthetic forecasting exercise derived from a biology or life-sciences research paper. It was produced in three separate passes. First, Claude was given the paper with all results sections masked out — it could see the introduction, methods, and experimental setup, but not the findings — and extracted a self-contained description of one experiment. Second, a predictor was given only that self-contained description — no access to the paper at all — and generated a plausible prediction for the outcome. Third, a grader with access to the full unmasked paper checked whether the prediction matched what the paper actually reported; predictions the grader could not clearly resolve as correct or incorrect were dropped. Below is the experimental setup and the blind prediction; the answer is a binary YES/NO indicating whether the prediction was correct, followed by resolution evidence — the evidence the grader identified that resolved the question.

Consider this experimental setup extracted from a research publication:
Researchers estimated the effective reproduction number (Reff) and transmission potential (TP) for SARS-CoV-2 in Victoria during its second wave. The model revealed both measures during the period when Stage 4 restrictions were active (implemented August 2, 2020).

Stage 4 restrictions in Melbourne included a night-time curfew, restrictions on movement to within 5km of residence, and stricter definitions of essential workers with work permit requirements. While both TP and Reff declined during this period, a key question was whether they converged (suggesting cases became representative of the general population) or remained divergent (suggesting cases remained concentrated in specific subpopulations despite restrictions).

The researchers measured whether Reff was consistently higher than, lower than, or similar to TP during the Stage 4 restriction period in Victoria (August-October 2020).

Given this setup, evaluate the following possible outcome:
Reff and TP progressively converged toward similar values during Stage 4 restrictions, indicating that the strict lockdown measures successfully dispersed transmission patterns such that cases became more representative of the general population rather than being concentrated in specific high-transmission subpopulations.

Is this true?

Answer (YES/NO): NO